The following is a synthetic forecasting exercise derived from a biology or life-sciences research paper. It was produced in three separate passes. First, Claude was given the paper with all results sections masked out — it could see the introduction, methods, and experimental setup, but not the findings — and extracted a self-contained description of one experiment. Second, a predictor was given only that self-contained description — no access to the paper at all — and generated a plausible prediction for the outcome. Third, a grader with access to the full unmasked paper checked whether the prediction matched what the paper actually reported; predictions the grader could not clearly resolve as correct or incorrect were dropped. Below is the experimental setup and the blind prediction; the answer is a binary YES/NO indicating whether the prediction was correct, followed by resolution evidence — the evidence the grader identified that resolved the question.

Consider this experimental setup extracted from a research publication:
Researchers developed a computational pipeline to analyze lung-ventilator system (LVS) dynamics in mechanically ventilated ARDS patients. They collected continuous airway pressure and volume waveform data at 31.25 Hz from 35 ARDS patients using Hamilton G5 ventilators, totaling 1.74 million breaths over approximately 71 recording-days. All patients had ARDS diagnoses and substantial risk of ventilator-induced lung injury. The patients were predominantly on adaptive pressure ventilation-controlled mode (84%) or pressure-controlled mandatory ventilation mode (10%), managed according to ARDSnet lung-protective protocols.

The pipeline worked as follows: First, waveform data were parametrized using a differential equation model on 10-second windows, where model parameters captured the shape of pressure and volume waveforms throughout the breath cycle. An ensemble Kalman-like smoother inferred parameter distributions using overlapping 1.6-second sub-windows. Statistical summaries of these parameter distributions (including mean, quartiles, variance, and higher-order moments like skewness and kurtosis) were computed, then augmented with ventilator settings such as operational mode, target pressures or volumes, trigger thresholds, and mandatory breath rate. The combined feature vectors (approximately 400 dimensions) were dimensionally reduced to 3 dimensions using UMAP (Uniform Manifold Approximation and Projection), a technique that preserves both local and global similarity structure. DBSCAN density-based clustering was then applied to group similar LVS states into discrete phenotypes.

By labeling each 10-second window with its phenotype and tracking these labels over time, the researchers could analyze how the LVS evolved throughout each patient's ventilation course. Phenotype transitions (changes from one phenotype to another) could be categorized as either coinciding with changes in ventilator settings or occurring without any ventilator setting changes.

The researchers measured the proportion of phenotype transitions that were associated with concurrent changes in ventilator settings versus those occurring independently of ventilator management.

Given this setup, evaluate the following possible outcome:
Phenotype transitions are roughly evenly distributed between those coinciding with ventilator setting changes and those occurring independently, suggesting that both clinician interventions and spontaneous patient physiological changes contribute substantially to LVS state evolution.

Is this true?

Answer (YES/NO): NO